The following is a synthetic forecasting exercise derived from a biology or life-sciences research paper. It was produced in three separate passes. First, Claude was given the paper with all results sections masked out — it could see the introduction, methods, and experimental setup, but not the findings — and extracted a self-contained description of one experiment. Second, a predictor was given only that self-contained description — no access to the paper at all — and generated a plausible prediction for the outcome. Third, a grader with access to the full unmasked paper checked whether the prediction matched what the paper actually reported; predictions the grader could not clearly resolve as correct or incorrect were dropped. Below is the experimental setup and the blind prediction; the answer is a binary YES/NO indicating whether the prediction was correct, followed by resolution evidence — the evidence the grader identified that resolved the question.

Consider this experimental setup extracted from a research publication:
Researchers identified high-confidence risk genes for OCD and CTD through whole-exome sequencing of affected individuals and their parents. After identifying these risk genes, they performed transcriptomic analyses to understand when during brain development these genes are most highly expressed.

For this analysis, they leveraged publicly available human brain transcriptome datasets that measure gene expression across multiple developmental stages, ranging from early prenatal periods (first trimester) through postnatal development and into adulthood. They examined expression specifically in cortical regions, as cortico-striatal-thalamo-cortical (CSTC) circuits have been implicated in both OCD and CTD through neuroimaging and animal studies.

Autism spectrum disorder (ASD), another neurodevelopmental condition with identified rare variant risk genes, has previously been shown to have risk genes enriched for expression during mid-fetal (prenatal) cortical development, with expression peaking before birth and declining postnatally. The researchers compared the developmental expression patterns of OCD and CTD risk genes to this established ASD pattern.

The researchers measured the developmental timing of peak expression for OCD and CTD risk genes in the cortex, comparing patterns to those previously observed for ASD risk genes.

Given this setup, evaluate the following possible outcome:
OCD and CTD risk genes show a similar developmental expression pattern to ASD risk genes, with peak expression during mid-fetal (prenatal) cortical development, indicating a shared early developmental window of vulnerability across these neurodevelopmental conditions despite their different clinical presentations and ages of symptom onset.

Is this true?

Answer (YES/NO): NO